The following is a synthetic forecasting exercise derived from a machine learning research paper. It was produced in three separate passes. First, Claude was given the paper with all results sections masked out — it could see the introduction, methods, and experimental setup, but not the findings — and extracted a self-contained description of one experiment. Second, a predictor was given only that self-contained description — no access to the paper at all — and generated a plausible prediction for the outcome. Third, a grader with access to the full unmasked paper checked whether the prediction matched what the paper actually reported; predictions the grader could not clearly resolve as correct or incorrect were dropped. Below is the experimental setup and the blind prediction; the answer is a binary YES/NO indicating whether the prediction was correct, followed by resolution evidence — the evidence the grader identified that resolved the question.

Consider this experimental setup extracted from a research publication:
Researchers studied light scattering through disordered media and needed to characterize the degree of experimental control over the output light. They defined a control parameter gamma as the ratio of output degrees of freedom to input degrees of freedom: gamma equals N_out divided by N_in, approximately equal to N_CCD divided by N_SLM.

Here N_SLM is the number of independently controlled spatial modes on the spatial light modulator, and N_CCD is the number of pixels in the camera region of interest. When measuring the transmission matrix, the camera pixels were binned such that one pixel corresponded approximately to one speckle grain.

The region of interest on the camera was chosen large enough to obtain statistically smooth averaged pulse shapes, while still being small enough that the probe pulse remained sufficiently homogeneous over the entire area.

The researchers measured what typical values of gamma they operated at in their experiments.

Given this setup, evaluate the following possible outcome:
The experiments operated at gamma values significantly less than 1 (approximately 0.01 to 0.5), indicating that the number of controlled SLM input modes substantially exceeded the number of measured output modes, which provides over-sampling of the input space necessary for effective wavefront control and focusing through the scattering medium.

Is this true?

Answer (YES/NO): YES